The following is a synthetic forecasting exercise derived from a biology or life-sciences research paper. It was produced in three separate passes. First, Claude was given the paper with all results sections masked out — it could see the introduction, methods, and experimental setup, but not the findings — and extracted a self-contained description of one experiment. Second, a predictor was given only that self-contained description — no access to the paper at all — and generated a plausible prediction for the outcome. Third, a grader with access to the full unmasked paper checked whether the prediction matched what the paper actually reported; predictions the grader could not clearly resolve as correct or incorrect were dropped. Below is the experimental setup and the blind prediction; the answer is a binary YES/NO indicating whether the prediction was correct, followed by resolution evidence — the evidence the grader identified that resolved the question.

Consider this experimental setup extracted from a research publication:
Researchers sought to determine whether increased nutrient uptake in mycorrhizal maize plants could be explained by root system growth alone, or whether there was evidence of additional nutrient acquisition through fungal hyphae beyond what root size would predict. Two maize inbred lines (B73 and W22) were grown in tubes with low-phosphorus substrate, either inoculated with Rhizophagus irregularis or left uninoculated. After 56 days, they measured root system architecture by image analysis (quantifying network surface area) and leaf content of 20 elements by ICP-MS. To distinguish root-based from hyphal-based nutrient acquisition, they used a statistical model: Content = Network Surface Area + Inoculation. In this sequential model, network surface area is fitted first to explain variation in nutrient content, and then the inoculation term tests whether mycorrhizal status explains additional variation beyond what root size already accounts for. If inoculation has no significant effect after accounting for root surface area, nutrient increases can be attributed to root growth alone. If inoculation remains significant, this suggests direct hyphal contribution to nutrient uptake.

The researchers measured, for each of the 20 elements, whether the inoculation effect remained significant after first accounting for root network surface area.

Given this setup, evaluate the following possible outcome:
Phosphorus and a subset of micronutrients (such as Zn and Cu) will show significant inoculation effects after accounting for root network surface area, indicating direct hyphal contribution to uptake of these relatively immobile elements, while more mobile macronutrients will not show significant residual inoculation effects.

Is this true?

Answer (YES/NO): NO